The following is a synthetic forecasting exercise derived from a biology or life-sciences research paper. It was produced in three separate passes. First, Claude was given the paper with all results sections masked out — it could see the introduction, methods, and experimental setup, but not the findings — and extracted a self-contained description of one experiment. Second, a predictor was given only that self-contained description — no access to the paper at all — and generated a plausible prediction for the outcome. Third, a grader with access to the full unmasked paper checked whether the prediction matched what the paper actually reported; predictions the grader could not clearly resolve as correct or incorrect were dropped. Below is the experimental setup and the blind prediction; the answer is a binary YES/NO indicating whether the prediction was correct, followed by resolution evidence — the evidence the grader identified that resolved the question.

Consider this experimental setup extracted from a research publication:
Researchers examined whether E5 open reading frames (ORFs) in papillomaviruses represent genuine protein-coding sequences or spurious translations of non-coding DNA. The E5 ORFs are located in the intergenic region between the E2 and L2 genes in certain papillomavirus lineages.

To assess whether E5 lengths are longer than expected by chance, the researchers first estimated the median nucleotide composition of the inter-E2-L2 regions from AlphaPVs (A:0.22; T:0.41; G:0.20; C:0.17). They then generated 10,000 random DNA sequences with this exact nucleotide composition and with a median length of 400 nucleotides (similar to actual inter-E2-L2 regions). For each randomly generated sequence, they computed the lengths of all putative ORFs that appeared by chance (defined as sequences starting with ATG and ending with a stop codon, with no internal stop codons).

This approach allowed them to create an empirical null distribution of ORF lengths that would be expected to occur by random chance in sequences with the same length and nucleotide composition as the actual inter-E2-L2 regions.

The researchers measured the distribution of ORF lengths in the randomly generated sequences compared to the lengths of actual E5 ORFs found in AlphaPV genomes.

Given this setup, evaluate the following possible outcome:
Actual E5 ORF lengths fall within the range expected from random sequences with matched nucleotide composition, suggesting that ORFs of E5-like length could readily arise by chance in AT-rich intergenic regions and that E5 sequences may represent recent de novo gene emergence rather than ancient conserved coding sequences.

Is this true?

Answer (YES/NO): NO